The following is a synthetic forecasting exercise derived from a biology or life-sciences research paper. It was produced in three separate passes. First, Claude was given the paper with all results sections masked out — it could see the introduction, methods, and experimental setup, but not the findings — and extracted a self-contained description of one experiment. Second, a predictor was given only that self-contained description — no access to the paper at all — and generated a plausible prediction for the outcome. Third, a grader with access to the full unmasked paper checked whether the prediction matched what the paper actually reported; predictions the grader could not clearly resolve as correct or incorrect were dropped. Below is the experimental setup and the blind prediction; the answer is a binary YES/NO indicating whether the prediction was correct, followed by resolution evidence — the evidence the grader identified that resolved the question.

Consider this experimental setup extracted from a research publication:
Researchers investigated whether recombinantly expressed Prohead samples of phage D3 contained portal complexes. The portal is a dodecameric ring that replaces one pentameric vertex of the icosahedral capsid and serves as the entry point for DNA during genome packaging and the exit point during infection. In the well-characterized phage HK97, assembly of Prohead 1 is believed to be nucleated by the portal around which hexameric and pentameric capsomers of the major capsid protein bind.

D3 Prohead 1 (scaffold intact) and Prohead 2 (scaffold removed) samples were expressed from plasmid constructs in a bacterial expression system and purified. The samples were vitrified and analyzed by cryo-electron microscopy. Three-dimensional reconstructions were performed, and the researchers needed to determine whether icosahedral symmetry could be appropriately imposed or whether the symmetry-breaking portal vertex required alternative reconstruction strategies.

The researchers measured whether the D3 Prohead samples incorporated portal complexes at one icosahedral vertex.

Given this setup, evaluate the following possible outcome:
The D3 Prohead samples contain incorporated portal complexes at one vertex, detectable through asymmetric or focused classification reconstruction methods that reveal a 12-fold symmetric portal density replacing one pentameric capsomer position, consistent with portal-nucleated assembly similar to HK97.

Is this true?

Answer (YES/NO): NO